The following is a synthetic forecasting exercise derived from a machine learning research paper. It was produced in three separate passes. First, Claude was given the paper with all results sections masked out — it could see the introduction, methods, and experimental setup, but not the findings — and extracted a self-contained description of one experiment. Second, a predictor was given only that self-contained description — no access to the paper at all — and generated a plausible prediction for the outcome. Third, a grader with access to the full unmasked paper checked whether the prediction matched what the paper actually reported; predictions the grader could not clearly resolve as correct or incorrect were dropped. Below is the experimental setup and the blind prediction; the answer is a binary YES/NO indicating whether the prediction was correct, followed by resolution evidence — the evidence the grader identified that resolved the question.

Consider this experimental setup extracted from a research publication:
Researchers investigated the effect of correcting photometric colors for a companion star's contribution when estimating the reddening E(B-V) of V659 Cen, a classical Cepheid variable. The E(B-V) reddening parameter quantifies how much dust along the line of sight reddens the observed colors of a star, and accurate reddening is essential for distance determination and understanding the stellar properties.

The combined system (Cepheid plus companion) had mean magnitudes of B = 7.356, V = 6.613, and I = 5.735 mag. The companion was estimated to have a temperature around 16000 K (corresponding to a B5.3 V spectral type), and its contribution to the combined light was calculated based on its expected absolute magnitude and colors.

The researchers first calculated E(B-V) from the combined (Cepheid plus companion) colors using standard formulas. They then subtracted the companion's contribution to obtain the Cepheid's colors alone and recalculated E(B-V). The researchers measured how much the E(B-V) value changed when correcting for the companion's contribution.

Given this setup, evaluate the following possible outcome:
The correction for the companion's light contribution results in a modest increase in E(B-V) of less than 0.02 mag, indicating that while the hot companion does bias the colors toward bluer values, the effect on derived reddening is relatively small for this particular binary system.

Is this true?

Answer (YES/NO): NO